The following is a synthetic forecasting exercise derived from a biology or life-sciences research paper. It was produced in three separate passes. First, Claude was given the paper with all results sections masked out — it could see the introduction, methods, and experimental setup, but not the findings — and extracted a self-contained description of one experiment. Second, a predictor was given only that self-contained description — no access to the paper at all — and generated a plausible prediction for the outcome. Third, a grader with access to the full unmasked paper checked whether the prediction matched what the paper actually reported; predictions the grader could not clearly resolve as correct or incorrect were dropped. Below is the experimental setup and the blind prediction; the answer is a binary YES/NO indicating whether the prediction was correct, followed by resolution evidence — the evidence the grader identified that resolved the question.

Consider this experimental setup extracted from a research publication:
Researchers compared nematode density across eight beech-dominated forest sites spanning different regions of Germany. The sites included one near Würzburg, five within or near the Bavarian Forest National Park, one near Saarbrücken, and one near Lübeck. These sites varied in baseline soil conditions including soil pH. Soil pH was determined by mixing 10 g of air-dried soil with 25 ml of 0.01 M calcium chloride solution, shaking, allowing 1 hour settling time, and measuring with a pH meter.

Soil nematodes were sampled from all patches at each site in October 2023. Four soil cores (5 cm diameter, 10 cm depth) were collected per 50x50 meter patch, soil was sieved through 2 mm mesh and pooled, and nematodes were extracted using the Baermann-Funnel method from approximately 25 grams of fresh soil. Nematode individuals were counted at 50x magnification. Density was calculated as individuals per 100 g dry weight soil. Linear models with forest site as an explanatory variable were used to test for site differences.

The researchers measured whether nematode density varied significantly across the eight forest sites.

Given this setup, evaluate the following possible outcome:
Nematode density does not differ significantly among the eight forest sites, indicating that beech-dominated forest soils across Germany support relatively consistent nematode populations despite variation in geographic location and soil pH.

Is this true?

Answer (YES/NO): NO